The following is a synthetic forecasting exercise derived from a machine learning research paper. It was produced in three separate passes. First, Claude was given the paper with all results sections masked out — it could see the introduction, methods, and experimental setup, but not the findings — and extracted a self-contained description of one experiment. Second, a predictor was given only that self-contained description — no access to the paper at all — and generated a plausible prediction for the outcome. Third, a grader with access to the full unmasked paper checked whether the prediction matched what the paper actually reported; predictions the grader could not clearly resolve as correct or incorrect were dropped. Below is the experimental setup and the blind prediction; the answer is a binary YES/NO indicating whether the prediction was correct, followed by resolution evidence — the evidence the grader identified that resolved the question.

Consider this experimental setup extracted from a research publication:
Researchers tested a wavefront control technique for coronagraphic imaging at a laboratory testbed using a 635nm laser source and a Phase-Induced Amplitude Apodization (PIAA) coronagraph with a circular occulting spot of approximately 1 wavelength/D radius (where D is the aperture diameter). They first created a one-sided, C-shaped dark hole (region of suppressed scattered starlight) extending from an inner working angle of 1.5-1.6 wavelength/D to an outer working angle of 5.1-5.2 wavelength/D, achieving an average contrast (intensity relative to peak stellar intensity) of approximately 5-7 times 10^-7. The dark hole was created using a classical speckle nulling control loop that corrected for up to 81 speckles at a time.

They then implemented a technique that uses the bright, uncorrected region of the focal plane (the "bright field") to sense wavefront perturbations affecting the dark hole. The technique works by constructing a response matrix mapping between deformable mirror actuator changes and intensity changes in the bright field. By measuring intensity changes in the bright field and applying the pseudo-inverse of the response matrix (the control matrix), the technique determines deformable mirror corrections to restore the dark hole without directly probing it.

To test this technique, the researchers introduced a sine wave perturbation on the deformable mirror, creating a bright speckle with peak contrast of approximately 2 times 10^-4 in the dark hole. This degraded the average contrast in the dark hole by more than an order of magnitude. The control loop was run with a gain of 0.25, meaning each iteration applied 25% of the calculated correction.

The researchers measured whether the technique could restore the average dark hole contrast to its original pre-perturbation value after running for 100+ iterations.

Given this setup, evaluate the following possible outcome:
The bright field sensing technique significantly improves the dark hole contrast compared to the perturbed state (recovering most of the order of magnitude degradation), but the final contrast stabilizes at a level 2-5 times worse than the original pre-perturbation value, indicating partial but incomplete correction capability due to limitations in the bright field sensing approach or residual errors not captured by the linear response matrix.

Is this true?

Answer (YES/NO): NO